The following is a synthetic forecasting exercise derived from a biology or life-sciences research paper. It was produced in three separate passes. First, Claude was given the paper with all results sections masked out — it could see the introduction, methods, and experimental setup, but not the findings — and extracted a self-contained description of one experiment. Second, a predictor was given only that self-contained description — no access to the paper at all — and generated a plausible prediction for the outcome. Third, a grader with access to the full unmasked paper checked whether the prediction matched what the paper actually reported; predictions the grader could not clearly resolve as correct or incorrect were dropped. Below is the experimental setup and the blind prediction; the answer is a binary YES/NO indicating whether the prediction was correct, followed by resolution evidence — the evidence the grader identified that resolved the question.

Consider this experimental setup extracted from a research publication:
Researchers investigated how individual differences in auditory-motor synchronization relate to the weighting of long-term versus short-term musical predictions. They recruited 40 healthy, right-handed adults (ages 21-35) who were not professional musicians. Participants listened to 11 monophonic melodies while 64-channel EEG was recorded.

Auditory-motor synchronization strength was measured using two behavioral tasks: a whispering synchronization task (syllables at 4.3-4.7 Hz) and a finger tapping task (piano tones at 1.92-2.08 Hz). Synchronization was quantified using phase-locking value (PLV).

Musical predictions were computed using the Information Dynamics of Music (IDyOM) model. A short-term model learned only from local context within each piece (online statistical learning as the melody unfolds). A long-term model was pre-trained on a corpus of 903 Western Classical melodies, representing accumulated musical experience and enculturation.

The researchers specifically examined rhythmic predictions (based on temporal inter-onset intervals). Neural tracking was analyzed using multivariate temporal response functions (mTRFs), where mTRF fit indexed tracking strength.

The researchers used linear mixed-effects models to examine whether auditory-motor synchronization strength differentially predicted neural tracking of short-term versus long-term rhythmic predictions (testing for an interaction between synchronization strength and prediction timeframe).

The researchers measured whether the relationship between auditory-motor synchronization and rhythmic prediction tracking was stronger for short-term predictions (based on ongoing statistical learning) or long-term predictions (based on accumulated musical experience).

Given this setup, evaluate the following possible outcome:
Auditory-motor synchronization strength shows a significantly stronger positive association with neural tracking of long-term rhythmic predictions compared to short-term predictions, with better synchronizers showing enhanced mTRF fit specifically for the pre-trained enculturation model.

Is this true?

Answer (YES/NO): NO